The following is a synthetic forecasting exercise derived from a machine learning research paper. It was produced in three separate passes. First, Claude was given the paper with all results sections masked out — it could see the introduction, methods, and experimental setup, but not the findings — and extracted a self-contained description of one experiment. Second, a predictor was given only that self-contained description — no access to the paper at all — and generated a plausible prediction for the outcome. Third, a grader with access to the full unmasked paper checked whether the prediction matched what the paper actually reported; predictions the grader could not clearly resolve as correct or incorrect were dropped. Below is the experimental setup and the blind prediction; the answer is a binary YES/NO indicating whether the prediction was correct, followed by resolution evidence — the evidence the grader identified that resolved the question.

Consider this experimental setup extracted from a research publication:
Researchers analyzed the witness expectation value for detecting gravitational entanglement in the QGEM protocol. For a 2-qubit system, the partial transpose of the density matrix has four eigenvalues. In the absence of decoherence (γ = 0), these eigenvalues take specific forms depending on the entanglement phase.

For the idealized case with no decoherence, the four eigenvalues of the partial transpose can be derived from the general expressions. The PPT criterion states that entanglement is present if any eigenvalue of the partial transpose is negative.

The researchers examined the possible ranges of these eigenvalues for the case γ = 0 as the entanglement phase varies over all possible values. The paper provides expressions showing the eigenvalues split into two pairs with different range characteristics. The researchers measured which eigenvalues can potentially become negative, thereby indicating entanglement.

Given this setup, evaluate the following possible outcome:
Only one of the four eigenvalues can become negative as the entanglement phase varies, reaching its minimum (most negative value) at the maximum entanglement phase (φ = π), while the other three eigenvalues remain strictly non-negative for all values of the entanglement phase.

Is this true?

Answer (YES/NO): NO